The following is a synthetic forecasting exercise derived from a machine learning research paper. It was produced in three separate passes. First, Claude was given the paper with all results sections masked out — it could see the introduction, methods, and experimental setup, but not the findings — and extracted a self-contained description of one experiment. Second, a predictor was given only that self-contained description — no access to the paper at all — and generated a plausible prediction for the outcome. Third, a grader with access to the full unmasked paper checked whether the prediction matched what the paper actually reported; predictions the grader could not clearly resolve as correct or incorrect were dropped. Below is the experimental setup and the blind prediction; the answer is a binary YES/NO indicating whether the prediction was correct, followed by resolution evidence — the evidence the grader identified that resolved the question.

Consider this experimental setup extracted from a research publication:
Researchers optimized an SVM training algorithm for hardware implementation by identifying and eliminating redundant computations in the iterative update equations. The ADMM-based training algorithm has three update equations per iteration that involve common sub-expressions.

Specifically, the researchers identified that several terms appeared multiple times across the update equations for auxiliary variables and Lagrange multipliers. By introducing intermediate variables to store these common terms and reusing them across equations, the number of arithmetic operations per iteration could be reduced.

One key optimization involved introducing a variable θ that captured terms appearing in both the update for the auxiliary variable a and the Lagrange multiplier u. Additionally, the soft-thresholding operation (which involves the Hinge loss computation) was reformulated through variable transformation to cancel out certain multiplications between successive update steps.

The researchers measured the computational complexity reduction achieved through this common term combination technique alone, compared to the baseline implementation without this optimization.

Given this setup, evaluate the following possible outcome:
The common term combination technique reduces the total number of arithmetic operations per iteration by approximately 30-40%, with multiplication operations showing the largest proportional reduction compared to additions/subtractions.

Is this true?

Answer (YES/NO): NO